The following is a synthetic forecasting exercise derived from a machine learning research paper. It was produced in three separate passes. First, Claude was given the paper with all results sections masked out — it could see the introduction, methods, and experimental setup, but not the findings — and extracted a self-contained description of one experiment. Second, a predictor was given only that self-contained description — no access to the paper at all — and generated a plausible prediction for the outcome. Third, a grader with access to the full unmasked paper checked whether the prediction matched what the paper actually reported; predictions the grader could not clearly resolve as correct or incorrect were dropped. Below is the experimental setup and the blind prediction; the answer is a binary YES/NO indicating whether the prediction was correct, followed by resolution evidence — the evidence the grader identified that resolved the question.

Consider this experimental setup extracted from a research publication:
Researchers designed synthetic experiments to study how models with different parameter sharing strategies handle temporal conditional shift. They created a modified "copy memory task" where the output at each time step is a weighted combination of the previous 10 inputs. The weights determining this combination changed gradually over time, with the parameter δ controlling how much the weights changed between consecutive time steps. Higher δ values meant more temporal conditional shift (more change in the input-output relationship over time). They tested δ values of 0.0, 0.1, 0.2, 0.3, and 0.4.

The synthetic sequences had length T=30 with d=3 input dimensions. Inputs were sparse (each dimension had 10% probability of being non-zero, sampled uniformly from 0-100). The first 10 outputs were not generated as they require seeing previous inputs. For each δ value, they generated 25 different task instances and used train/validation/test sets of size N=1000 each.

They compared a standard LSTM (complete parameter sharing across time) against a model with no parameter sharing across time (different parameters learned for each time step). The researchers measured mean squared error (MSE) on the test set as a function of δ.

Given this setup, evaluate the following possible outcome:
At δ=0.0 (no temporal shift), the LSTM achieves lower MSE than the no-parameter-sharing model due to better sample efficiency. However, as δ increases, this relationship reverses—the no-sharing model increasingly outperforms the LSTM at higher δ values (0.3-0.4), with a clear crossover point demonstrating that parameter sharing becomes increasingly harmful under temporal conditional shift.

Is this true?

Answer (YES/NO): YES